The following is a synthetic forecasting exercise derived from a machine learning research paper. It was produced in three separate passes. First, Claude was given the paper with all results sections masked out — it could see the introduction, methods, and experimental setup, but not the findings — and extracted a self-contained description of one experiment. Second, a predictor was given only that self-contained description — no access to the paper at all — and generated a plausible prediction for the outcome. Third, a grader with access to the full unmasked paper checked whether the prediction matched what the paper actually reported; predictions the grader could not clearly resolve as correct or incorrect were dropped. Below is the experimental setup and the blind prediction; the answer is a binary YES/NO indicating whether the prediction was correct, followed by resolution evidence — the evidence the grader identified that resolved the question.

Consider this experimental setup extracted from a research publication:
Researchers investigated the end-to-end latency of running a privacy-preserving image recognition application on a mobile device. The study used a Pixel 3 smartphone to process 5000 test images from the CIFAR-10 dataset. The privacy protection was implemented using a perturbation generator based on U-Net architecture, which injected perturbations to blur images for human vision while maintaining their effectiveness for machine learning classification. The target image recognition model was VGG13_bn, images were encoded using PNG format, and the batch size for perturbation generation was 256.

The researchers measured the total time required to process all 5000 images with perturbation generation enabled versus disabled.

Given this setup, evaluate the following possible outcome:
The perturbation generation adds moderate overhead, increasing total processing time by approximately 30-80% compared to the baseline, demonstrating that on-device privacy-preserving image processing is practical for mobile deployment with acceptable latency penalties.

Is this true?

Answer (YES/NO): NO